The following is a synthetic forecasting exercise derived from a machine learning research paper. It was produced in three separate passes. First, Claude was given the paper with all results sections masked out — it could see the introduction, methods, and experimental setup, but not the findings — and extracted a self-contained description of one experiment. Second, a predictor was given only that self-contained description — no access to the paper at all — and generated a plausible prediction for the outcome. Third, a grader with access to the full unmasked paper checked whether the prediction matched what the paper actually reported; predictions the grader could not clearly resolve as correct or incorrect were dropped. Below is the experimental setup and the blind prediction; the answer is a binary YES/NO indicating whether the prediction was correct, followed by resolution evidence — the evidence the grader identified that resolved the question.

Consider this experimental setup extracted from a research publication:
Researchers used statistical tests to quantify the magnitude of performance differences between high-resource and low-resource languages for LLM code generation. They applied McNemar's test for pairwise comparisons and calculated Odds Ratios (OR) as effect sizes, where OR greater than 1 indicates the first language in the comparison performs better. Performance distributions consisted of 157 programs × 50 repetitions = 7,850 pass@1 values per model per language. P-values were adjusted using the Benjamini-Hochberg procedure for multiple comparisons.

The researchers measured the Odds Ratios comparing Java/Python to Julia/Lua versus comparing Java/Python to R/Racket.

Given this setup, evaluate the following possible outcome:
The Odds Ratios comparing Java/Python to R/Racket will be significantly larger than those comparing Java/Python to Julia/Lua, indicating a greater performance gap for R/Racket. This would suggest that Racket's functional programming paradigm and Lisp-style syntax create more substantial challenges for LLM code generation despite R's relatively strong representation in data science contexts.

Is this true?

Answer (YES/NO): YES